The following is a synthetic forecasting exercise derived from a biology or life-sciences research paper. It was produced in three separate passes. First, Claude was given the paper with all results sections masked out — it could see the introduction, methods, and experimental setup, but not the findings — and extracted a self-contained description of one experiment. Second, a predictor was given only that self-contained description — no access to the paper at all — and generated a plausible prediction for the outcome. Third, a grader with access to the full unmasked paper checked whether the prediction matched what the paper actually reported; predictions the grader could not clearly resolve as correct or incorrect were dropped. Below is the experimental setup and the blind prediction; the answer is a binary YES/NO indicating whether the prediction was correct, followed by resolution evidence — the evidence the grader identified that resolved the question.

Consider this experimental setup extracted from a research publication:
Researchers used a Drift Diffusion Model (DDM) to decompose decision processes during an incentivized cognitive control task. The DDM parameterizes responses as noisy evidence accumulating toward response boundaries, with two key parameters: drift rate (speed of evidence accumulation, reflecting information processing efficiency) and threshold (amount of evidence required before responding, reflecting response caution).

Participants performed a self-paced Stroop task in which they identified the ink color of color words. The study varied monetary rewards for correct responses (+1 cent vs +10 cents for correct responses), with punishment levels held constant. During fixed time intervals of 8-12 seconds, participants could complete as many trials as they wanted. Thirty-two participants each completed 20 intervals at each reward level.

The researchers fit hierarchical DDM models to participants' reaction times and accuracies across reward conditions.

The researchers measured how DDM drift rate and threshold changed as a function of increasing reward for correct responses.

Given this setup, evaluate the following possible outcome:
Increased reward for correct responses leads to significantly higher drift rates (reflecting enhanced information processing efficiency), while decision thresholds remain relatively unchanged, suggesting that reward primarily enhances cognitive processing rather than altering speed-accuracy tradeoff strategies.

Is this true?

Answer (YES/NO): NO